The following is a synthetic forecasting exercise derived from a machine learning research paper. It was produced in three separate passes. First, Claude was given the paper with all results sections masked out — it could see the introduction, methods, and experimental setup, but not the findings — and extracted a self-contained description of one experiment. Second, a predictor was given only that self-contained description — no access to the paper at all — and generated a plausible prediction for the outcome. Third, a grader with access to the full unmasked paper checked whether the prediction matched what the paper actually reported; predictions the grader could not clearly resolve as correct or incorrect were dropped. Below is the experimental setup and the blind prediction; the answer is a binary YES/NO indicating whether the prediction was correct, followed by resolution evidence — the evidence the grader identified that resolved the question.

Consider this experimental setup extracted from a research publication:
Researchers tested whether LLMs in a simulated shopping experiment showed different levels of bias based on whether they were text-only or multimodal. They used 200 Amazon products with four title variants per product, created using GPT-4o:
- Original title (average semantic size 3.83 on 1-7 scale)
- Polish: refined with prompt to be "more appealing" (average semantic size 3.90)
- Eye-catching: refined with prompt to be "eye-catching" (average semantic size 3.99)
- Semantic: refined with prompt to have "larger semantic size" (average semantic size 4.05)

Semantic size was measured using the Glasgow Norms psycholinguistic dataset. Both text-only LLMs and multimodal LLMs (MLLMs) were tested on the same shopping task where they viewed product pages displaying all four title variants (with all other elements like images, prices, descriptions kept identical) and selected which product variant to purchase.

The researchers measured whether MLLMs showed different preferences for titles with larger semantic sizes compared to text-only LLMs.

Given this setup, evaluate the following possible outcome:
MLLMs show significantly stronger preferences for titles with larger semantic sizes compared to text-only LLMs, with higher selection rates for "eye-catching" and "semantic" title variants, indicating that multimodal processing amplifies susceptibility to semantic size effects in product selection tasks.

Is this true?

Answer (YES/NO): YES